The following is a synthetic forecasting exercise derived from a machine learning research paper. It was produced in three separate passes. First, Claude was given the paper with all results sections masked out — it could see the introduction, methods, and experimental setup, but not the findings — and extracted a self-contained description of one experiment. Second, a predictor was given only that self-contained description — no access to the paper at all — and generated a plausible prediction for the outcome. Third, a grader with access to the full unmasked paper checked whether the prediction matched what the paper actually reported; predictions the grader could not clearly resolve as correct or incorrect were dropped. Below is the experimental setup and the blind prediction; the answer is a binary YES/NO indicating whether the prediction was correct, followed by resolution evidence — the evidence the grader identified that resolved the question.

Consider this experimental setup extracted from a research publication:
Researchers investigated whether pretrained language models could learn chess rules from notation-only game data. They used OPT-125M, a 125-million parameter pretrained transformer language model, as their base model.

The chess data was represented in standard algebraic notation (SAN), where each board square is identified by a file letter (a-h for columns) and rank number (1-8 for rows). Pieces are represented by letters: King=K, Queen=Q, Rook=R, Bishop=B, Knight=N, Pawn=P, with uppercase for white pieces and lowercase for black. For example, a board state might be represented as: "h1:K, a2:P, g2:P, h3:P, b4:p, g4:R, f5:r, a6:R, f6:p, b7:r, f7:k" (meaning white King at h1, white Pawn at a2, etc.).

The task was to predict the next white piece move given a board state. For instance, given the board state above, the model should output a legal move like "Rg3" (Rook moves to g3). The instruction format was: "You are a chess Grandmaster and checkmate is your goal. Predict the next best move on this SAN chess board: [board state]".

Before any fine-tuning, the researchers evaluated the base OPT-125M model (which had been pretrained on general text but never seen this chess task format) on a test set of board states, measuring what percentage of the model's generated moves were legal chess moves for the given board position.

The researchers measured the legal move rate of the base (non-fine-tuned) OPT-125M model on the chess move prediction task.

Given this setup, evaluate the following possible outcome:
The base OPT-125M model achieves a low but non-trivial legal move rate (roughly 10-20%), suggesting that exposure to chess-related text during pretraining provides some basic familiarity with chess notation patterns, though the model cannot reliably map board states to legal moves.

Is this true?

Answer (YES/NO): NO